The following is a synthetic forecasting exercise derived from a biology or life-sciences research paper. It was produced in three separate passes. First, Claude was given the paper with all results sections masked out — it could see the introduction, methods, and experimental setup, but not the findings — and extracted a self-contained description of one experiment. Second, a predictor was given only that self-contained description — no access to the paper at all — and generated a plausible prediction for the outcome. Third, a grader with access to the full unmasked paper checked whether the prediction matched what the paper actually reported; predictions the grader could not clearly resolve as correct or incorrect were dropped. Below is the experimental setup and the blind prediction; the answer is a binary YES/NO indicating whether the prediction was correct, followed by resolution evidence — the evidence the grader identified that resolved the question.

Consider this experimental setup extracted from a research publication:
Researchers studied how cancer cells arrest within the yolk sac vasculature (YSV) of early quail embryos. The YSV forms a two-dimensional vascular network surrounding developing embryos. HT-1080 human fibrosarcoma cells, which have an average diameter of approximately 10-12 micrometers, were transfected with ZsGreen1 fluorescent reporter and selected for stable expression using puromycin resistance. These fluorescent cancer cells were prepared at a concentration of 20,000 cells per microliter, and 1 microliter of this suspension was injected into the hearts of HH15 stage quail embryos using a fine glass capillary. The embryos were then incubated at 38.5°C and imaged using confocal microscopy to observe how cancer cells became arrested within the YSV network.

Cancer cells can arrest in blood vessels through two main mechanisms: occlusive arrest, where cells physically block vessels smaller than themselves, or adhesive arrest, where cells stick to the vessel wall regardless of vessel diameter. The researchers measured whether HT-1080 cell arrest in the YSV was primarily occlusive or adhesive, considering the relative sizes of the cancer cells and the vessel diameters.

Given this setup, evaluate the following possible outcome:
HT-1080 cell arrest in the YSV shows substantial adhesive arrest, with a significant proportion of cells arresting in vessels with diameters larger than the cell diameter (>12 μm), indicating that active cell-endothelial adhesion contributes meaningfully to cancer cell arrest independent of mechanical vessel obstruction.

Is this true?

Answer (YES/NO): YES